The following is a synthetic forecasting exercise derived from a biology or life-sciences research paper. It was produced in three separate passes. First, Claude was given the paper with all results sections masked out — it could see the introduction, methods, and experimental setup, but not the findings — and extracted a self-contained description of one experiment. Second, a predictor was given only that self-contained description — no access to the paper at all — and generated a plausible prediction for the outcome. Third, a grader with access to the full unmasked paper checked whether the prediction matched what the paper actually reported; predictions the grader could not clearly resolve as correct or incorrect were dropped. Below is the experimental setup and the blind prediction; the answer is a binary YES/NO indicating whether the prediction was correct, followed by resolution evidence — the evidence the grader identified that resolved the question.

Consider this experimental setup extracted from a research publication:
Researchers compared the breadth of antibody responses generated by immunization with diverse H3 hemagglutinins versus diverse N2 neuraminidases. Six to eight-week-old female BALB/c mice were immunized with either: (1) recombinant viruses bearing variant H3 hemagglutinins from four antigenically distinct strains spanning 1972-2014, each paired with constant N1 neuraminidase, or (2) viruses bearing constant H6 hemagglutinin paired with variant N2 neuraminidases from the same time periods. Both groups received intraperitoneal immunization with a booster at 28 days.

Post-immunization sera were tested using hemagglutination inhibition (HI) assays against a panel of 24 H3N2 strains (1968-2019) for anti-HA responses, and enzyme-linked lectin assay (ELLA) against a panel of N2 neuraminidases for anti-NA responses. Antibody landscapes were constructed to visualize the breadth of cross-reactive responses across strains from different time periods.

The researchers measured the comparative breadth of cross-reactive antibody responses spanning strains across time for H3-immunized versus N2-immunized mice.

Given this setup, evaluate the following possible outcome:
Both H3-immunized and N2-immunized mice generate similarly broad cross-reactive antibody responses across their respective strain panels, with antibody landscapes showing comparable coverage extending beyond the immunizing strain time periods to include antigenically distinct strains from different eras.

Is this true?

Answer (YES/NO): NO